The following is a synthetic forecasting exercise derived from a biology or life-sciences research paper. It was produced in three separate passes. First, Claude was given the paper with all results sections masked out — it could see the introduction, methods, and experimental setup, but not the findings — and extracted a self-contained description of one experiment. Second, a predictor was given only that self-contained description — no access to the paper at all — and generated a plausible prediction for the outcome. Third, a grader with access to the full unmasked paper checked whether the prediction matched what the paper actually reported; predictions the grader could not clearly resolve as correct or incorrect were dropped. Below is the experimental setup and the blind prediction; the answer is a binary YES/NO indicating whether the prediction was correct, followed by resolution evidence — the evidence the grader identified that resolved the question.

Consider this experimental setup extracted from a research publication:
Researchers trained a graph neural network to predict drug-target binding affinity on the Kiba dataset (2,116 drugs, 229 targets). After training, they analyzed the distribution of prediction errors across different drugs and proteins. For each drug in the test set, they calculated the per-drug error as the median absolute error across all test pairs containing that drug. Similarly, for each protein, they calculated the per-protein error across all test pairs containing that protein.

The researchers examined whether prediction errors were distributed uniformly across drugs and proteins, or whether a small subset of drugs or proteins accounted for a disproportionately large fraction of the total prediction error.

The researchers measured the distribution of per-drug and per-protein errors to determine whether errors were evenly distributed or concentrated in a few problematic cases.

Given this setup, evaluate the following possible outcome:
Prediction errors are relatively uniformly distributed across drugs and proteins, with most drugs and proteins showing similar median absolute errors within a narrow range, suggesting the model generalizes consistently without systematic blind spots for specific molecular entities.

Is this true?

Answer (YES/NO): NO